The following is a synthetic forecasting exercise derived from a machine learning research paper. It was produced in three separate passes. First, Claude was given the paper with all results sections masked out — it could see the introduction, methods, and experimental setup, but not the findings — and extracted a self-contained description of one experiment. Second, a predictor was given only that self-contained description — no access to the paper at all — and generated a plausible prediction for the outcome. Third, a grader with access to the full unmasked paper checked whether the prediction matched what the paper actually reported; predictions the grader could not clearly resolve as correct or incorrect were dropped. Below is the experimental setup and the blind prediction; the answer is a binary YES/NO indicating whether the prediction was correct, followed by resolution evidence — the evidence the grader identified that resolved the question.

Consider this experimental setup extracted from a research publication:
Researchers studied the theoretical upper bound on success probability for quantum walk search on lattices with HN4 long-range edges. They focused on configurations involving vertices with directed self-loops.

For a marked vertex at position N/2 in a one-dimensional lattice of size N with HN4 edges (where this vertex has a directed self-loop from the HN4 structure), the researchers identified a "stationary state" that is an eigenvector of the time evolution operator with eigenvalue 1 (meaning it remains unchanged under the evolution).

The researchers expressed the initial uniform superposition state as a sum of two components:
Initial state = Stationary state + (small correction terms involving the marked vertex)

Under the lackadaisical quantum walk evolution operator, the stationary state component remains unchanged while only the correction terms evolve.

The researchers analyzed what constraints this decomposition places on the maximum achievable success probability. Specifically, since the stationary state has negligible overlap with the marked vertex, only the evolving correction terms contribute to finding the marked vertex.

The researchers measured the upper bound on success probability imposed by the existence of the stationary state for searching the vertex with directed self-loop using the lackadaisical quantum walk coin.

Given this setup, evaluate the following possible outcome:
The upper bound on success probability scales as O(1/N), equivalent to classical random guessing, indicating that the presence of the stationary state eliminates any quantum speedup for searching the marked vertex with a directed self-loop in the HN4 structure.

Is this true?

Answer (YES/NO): YES